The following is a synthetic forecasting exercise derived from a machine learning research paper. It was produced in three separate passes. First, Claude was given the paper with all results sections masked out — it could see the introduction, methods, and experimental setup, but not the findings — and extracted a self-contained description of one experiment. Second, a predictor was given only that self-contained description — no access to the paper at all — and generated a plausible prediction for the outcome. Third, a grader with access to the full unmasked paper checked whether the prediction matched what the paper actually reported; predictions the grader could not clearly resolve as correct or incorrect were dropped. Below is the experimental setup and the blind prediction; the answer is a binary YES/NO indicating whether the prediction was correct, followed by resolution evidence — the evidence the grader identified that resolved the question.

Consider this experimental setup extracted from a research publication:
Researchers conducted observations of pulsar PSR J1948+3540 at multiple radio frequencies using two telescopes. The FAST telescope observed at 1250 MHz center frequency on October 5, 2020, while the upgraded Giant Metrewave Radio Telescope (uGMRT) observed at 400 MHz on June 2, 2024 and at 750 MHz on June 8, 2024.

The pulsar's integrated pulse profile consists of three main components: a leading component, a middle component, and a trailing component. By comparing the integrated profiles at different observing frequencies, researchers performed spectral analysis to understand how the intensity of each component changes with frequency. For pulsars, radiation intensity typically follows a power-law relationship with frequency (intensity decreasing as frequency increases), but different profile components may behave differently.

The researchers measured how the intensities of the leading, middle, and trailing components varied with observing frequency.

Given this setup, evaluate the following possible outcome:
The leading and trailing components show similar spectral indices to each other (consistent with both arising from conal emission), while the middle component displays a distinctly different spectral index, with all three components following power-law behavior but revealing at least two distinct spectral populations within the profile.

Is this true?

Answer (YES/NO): YES